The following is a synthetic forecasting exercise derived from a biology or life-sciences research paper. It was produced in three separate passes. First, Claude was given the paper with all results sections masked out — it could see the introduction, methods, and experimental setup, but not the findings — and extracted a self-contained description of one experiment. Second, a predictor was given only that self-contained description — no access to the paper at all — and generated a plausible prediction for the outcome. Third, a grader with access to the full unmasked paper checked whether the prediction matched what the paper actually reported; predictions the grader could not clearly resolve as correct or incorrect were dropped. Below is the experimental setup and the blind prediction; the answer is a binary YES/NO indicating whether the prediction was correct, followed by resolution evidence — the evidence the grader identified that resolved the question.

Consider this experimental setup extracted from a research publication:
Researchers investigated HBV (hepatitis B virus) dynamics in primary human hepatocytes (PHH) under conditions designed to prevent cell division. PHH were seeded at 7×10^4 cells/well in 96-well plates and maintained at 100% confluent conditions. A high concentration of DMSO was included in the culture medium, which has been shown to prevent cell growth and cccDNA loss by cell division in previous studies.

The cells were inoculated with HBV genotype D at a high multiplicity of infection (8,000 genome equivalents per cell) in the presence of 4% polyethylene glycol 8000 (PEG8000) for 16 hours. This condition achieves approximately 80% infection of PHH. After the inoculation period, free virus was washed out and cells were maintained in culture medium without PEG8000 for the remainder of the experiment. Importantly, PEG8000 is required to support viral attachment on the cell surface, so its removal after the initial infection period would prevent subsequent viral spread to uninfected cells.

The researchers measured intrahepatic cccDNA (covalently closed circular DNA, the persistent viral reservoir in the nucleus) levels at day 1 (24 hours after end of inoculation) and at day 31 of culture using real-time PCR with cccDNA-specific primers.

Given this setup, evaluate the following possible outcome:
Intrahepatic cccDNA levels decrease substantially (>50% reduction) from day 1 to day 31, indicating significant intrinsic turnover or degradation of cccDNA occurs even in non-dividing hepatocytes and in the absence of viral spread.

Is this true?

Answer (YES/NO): NO